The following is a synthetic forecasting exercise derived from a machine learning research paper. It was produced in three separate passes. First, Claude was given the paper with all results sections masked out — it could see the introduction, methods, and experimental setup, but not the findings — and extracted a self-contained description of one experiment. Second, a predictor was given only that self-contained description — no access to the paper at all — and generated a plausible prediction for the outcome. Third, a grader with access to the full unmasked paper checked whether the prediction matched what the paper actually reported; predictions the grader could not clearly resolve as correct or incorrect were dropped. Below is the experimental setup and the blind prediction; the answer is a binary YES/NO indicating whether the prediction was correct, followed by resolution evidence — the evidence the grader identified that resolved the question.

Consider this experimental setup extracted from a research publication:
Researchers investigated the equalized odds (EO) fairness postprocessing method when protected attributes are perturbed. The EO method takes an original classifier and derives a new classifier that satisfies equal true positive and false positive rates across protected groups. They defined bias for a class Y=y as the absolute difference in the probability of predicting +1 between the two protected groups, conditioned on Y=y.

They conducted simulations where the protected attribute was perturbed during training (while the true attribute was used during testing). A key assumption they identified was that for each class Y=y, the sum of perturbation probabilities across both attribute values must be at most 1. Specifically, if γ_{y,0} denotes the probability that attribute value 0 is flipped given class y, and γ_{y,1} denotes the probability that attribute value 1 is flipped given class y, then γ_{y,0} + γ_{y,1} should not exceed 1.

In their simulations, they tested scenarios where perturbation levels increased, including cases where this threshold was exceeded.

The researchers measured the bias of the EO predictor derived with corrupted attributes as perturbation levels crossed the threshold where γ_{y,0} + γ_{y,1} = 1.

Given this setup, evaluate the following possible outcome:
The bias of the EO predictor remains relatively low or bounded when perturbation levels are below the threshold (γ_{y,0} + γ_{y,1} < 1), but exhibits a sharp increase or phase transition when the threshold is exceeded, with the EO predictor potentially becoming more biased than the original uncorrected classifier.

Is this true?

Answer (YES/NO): NO